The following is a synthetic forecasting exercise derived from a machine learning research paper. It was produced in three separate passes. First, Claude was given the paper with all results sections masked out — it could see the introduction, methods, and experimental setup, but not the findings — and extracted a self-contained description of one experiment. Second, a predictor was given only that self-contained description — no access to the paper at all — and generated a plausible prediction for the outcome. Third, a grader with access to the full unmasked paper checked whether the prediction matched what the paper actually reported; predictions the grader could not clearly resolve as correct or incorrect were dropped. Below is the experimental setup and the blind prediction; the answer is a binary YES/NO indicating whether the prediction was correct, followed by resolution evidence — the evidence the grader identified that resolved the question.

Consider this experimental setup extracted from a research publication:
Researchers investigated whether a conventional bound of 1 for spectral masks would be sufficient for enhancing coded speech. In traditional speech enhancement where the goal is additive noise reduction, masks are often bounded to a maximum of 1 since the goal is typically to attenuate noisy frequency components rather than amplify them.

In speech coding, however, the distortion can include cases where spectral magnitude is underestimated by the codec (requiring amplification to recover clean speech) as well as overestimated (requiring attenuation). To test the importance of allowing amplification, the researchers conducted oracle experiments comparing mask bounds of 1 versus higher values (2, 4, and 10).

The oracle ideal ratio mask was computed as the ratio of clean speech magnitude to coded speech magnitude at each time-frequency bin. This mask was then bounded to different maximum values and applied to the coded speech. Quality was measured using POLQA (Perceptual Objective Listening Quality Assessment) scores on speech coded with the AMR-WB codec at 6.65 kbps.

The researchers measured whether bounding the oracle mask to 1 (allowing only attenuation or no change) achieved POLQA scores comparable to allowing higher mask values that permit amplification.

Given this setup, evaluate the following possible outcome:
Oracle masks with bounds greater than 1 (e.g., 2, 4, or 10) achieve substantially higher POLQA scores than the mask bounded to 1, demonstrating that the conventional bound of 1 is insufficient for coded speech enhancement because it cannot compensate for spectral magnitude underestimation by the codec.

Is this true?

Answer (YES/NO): YES